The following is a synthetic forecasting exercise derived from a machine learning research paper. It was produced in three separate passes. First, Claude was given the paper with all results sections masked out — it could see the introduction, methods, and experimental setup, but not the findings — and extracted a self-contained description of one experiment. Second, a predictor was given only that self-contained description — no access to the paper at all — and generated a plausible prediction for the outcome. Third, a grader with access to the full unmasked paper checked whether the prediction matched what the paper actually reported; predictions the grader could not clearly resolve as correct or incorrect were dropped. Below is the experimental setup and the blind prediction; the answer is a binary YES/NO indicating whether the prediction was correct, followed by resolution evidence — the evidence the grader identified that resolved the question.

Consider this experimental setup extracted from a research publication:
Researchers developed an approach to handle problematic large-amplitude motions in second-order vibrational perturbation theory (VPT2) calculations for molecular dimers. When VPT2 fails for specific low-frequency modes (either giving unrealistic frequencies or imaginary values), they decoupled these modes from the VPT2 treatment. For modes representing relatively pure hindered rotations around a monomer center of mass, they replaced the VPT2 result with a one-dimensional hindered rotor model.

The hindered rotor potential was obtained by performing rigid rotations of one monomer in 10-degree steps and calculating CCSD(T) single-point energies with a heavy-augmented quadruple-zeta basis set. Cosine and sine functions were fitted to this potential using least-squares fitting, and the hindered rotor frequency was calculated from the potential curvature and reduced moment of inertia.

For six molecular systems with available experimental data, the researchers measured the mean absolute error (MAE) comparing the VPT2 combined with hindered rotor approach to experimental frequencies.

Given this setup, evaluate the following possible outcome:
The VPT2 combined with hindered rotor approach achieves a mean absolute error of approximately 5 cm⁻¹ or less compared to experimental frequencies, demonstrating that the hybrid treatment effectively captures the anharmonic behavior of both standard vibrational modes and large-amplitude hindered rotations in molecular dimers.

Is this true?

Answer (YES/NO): NO